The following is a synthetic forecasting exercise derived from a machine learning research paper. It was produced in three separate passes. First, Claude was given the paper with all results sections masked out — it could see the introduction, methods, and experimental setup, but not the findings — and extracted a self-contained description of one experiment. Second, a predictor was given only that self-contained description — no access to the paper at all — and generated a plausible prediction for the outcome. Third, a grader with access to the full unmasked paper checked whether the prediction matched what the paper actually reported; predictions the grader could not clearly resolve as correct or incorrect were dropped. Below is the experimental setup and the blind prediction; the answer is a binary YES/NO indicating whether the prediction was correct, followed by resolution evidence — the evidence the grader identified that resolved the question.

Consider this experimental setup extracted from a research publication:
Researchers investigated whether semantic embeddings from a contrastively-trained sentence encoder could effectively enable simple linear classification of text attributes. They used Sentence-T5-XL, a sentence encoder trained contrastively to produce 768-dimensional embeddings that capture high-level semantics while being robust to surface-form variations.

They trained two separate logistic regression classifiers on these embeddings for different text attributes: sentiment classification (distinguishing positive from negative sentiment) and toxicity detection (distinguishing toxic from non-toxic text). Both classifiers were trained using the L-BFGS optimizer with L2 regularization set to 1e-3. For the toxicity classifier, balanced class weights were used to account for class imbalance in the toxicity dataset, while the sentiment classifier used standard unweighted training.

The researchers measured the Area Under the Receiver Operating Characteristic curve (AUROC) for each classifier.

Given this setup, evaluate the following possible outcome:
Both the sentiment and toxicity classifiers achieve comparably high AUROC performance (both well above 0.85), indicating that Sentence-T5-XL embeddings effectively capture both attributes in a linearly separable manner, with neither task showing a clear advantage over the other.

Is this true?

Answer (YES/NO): NO